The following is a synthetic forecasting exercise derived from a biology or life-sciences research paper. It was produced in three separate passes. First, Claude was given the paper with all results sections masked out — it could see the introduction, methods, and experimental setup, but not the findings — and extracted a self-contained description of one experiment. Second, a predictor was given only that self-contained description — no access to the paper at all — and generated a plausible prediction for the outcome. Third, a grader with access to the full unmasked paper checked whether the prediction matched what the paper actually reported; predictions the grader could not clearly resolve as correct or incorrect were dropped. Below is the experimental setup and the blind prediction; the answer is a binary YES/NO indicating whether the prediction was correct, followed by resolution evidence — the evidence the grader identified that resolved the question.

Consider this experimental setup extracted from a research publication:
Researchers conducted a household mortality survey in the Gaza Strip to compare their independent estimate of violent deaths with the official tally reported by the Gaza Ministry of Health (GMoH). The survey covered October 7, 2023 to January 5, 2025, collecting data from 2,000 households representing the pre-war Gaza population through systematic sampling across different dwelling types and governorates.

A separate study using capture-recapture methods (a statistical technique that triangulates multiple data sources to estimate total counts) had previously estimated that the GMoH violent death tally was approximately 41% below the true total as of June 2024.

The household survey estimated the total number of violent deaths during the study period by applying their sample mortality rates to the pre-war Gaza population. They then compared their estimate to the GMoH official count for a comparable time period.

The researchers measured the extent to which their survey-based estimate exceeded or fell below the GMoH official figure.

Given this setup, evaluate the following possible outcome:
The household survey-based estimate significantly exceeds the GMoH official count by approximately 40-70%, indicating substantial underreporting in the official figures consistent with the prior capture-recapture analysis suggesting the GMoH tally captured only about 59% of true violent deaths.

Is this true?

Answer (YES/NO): YES